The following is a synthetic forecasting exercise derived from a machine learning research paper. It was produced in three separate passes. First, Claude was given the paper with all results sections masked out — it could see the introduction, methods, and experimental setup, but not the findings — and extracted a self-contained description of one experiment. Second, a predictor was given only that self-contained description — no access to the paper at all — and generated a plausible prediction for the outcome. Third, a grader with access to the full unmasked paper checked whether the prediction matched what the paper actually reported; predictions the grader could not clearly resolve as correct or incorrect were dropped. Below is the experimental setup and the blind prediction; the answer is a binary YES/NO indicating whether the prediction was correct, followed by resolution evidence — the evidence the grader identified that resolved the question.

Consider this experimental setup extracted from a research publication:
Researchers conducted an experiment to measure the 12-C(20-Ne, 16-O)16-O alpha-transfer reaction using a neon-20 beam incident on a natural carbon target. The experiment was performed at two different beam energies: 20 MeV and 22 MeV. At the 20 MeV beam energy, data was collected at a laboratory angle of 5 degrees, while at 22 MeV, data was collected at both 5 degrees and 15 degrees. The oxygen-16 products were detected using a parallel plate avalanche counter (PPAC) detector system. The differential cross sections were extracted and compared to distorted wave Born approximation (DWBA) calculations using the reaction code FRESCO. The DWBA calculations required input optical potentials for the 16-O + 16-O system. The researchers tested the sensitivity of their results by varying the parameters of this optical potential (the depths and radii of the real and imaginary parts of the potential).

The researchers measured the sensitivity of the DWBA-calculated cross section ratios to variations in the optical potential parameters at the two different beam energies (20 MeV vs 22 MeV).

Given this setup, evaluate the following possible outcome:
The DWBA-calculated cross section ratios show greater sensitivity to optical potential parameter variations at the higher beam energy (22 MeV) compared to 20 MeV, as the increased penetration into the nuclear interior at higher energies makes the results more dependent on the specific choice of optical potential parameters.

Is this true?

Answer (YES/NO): YES